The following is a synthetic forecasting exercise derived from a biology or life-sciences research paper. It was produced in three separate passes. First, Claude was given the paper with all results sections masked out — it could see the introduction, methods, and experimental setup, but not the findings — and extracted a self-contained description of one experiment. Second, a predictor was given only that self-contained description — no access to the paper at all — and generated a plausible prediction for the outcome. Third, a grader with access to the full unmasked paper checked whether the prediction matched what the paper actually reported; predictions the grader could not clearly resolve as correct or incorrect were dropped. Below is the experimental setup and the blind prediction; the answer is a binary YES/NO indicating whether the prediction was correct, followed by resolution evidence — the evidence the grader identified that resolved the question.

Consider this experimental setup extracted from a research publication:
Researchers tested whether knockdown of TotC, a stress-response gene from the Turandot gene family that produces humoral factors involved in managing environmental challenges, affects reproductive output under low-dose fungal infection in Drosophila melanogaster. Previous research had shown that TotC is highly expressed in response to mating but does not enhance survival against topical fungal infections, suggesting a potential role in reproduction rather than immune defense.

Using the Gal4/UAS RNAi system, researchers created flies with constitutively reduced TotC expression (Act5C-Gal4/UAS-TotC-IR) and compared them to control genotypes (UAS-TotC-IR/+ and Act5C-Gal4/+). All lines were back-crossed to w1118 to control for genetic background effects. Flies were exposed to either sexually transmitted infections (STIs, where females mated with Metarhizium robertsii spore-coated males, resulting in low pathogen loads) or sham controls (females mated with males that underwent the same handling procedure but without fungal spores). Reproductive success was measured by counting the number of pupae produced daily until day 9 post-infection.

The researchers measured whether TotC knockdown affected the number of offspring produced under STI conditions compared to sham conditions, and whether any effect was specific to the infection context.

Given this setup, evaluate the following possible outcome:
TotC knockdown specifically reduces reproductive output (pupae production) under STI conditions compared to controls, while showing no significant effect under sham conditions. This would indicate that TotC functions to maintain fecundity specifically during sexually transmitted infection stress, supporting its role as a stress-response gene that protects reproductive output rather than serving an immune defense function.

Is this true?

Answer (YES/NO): YES